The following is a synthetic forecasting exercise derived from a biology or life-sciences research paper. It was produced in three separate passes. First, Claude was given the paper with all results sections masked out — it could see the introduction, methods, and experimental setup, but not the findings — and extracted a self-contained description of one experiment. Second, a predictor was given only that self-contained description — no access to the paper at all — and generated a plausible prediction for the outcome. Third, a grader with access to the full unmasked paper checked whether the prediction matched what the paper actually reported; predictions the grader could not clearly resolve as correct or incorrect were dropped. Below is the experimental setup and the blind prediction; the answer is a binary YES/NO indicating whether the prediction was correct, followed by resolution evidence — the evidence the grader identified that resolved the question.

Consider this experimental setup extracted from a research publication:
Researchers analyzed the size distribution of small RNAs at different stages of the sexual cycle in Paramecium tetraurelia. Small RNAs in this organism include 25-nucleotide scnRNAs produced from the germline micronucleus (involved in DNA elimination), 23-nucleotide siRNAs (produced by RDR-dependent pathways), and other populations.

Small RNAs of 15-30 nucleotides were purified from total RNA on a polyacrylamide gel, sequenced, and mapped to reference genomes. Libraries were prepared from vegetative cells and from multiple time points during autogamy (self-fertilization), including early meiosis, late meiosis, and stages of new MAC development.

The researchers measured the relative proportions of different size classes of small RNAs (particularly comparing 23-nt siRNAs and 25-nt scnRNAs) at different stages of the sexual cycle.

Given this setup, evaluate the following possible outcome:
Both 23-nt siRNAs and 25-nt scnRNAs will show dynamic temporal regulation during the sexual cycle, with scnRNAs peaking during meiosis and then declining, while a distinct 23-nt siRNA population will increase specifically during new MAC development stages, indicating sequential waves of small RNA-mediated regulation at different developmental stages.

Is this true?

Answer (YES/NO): NO